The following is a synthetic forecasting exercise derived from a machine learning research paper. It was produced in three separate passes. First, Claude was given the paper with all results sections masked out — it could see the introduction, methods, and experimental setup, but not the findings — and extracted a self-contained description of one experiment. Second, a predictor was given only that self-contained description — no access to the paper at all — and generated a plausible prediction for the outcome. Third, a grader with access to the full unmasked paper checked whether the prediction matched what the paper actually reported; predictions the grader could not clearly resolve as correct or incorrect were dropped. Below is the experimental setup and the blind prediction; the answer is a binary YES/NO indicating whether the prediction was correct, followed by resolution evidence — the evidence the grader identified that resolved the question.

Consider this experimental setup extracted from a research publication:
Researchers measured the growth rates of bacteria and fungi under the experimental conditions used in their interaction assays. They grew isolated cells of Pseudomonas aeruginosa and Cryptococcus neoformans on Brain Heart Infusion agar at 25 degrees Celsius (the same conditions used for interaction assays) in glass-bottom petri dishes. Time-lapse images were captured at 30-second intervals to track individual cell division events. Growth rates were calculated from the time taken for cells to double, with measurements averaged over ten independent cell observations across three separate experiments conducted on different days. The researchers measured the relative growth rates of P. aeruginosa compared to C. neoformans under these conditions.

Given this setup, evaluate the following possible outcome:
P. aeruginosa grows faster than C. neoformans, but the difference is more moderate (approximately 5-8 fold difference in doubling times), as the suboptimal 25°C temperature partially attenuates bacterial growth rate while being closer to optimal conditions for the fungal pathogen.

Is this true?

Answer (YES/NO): NO